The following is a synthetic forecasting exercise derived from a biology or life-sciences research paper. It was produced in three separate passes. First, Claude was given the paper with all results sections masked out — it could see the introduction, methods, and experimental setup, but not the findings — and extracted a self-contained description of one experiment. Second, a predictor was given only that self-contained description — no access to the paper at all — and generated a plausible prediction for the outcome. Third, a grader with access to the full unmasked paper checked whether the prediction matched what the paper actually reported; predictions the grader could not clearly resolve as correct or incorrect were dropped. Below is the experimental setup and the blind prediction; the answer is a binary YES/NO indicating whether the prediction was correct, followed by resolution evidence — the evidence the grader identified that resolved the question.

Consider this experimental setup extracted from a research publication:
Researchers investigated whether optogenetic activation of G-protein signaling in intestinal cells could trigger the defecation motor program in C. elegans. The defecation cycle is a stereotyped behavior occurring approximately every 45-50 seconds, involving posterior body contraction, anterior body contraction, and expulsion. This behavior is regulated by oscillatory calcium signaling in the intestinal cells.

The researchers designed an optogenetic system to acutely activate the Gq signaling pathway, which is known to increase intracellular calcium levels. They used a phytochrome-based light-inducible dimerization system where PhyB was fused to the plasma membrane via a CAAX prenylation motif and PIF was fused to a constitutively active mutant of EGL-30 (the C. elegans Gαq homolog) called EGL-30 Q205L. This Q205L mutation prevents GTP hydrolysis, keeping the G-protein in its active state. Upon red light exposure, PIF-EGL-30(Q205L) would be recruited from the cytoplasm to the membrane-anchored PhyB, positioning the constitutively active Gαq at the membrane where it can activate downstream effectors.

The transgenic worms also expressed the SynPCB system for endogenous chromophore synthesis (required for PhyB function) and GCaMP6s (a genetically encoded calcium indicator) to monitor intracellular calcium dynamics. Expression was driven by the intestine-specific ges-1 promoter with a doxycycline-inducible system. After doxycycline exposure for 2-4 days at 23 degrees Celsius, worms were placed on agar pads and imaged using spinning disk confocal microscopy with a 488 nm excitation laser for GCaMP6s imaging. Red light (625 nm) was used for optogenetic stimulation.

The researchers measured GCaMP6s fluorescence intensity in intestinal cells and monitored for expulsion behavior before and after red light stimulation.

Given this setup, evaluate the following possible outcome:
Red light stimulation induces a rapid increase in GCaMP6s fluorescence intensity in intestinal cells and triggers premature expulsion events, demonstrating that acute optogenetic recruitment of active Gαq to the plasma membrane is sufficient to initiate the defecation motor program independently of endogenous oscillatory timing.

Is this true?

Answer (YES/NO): NO